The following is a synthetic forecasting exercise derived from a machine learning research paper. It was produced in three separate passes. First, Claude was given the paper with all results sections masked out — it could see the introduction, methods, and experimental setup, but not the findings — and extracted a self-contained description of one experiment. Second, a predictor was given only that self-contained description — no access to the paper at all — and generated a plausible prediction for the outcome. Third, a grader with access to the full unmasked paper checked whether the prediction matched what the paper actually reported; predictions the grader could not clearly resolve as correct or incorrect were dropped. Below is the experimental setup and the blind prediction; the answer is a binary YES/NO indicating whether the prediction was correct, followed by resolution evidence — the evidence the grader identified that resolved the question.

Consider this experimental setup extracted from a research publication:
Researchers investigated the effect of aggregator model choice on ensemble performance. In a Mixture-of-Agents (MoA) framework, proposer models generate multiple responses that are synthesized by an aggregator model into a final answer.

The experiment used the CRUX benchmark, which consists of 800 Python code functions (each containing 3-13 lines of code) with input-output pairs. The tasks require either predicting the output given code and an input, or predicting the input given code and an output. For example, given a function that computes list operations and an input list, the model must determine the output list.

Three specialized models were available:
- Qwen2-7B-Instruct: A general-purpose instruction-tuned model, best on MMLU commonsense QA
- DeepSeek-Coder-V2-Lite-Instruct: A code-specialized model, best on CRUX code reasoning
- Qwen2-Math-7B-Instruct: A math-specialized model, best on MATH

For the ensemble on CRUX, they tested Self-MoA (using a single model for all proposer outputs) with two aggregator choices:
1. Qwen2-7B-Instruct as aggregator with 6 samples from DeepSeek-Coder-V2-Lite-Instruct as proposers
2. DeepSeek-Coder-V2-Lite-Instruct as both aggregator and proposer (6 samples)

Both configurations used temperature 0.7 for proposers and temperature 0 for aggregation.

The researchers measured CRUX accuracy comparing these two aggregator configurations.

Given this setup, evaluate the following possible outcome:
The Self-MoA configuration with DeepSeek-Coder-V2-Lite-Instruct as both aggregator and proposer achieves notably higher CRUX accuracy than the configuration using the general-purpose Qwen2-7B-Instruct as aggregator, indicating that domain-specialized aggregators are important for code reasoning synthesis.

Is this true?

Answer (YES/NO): YES